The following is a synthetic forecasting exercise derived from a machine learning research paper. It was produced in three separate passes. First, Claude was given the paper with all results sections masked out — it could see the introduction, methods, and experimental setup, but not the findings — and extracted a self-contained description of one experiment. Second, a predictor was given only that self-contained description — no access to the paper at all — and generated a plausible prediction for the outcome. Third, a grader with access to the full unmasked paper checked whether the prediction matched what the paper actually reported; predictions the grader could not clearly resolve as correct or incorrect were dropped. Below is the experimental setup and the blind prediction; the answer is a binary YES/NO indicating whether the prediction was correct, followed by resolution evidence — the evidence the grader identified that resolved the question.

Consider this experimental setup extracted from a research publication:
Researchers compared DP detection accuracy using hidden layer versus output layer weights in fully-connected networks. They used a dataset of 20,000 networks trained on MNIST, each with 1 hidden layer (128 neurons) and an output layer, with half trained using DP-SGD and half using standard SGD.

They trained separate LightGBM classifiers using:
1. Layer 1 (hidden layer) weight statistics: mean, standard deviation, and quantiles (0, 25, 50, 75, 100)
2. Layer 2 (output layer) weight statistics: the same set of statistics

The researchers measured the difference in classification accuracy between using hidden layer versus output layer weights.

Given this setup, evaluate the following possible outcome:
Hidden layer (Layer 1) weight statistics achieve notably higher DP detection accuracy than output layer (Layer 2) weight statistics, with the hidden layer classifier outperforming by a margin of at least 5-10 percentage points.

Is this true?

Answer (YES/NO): NO